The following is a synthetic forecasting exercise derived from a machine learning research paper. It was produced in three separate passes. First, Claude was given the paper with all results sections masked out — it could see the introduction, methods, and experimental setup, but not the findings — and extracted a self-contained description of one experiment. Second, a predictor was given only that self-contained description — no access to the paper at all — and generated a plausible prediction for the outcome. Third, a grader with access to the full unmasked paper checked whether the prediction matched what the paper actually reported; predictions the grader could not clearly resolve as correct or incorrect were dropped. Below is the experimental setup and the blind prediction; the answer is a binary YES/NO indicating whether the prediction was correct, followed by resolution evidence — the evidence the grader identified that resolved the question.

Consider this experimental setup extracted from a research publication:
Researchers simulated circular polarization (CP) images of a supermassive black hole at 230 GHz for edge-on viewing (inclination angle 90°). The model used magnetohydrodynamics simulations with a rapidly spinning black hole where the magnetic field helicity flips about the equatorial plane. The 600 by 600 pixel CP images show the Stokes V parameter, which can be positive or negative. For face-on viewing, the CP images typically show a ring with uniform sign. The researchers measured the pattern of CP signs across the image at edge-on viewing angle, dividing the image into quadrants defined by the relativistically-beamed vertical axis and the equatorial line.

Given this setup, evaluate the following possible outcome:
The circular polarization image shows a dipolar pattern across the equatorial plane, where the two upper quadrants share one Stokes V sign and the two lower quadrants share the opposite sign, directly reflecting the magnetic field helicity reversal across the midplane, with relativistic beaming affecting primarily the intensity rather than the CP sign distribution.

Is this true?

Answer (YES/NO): NO